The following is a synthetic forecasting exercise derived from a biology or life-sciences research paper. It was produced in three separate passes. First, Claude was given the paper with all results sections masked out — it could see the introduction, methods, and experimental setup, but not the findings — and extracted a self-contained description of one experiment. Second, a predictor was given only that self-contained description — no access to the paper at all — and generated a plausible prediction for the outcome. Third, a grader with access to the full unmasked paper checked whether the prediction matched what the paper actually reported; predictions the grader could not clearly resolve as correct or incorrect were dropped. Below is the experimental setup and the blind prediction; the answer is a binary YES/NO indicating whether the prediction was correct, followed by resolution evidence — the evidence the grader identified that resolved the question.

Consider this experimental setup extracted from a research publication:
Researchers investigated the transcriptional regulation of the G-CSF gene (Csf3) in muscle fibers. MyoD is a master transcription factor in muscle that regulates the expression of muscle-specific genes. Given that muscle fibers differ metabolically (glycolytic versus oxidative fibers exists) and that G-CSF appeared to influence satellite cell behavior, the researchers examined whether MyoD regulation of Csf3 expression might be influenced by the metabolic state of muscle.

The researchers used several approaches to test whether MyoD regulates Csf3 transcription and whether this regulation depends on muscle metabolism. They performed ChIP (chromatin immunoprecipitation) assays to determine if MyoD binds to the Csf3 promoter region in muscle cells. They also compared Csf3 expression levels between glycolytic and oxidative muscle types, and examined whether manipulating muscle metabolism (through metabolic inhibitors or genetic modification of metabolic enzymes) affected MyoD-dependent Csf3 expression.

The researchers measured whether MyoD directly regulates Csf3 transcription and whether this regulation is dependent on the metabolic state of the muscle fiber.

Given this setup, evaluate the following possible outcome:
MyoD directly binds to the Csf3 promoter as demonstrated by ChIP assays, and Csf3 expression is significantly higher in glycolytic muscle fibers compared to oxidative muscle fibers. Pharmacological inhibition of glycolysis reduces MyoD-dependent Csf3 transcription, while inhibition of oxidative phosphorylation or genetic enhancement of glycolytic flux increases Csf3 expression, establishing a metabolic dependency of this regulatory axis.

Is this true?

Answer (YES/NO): NO